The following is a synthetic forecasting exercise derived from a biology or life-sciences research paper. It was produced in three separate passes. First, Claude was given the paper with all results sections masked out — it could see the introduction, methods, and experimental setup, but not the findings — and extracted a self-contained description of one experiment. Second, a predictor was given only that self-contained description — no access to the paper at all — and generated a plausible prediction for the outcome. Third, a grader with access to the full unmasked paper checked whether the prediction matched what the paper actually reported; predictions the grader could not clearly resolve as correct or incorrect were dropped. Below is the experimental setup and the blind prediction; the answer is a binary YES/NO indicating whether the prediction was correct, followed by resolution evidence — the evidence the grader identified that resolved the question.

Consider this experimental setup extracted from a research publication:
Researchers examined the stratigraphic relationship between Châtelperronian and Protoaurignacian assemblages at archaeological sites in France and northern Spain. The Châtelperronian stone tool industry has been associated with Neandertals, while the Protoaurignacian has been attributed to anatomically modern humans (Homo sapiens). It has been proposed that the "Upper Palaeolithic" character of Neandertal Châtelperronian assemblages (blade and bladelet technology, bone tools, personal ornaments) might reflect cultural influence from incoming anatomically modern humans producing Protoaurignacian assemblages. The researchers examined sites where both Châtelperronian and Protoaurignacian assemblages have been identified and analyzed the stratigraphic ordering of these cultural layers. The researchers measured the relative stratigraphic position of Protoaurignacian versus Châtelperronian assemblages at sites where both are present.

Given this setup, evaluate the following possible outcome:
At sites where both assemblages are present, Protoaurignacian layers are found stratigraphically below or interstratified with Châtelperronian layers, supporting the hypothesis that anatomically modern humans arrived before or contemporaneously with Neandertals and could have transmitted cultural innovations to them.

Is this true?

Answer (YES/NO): NO